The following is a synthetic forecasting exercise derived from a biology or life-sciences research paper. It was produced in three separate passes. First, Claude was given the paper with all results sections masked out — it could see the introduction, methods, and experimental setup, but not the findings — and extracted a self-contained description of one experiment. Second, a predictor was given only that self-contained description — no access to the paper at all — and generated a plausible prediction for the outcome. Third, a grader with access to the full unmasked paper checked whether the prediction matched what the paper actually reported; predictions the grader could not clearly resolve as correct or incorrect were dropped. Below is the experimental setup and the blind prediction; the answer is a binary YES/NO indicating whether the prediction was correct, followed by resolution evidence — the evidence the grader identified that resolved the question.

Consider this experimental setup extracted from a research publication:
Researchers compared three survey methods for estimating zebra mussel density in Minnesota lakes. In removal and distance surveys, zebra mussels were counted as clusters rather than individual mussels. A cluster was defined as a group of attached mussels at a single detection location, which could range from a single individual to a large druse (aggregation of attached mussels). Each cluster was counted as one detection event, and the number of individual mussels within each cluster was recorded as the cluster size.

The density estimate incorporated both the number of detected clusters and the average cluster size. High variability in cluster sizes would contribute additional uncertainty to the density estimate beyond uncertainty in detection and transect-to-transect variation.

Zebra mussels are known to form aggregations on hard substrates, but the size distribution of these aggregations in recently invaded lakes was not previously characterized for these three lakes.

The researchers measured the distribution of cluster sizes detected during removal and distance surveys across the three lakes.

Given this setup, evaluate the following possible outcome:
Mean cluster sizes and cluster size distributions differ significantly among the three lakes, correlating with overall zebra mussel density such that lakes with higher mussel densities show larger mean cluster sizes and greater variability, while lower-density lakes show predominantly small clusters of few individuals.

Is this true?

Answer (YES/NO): YES